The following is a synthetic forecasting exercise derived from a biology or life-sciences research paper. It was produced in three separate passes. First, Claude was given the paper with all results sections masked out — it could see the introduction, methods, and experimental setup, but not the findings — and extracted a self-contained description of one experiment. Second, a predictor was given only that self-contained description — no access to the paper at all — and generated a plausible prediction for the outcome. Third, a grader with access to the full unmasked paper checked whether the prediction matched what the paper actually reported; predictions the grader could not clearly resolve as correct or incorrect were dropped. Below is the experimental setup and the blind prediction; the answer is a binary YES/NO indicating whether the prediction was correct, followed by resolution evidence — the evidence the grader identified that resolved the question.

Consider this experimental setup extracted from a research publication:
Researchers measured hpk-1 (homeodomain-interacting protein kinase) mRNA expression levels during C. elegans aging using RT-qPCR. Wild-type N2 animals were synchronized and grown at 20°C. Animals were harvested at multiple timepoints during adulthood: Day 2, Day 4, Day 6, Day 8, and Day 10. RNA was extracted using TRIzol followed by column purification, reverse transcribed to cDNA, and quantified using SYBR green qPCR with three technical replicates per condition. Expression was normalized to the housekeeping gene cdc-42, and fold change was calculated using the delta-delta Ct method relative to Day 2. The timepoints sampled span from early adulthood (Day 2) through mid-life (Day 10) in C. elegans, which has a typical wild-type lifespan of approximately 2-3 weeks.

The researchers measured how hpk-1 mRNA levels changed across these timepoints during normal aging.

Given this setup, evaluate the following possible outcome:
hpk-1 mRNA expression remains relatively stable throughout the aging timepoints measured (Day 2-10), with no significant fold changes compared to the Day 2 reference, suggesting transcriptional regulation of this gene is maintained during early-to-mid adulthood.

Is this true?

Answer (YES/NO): NO